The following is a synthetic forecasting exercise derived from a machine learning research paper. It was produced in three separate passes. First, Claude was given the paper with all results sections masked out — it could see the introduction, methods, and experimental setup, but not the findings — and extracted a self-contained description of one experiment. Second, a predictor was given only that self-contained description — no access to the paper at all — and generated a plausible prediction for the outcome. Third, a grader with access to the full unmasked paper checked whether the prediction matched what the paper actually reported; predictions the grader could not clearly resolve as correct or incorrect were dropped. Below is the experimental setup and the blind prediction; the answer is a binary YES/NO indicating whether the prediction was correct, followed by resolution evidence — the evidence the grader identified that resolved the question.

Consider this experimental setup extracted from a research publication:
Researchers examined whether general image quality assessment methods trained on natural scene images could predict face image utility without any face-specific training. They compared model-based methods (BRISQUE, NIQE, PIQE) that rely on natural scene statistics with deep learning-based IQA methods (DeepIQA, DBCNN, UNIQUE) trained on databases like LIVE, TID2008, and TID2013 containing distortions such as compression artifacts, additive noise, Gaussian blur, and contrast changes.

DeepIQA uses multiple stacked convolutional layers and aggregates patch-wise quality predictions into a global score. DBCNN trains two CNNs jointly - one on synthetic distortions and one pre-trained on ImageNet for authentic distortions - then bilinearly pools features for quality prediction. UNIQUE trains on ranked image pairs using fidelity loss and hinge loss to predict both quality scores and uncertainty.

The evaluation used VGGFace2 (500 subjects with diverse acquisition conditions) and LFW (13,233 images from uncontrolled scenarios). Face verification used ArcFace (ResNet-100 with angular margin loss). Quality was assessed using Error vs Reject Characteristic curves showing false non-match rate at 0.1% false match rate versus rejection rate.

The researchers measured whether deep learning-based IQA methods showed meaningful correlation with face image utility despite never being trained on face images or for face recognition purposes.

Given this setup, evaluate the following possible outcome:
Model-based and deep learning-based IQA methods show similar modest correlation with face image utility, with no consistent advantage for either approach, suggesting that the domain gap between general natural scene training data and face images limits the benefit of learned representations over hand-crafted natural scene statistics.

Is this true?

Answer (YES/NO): NO